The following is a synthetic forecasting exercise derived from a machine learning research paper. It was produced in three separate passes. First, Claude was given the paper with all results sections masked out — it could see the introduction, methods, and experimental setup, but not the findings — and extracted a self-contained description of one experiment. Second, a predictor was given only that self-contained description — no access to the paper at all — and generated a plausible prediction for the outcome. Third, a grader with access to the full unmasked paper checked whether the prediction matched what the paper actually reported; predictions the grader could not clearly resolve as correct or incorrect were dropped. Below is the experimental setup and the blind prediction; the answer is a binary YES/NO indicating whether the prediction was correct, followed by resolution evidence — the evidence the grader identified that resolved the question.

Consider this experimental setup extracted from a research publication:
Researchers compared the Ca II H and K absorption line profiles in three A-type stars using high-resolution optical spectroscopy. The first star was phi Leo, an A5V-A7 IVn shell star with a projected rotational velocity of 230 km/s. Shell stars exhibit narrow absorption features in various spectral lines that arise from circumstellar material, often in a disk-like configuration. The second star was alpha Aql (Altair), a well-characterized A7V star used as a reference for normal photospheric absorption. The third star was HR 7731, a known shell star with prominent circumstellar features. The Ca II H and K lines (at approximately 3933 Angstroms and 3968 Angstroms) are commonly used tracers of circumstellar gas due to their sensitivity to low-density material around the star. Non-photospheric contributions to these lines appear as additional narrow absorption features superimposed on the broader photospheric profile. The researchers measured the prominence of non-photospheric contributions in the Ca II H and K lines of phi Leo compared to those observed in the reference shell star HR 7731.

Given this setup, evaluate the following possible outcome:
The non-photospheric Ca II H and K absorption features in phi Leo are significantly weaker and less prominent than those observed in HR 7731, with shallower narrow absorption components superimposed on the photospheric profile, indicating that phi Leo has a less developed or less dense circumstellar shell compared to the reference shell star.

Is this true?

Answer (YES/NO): YES